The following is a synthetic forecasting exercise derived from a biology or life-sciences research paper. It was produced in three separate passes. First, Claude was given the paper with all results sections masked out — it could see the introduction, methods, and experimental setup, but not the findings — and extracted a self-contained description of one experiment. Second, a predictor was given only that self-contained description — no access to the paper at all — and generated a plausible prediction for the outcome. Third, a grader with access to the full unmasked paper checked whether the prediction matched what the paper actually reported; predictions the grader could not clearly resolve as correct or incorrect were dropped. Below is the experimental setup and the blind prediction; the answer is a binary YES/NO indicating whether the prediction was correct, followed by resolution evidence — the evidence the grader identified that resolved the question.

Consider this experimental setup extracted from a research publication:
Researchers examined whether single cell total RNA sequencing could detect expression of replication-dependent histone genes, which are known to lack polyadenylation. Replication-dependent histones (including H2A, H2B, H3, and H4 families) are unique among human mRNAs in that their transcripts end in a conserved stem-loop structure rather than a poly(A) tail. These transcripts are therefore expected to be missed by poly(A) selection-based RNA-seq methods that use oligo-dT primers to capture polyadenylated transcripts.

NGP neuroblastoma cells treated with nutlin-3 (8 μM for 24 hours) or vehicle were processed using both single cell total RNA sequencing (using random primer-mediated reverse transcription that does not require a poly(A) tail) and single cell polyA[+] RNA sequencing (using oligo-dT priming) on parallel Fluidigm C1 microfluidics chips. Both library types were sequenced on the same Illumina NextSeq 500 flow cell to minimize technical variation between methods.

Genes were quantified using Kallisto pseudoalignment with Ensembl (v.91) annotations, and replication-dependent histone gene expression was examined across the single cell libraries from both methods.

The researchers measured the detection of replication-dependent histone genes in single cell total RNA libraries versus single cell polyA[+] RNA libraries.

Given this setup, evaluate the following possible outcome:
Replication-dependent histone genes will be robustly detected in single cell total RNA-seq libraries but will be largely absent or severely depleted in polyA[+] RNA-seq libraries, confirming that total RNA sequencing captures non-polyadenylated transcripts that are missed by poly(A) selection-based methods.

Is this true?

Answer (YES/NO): YES